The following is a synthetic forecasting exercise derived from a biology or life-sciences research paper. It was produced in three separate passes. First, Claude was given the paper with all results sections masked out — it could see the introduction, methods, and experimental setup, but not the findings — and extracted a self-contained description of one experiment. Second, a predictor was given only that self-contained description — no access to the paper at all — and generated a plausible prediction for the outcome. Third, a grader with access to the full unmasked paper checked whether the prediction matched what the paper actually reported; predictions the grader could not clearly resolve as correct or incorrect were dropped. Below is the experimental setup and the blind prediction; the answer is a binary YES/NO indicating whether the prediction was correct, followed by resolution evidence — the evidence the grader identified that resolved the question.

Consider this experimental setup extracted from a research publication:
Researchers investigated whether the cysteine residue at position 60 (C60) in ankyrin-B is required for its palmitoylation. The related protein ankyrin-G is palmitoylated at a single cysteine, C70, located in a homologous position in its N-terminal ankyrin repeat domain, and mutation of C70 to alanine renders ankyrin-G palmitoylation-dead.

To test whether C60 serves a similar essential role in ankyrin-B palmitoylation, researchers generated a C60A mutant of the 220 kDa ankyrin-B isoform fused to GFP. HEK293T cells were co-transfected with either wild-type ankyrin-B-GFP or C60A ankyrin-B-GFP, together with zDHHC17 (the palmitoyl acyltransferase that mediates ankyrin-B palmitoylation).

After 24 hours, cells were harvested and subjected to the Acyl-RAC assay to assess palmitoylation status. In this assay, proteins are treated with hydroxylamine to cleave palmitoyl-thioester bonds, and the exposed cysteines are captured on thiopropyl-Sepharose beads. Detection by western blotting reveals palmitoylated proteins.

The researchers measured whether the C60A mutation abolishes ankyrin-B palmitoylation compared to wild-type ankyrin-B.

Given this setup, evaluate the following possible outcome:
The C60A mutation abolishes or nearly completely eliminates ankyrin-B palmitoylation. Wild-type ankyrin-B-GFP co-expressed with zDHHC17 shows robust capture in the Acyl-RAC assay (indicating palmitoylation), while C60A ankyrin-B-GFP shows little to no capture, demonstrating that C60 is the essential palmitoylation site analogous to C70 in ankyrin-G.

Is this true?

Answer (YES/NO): NO